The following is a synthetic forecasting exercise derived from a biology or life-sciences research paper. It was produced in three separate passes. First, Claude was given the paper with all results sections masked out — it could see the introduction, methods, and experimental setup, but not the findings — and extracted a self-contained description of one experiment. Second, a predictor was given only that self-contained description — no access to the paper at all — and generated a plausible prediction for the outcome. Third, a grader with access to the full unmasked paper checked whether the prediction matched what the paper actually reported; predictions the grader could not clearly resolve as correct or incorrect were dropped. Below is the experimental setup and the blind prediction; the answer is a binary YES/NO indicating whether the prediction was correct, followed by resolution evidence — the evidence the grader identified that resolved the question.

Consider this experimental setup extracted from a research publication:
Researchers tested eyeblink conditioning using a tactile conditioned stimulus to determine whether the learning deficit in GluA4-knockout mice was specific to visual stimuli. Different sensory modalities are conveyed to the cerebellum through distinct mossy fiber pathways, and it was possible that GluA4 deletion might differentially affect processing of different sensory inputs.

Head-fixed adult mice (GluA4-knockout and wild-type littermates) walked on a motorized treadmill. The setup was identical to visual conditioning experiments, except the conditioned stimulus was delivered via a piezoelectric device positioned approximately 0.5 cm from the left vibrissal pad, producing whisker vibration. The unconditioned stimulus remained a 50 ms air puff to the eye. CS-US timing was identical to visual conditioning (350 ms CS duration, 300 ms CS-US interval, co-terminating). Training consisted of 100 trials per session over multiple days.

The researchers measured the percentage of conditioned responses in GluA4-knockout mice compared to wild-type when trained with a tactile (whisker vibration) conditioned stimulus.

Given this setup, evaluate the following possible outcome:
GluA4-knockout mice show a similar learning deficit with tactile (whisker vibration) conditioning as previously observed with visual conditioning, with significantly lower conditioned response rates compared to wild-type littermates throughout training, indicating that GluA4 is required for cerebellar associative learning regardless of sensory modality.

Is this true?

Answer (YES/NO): YES